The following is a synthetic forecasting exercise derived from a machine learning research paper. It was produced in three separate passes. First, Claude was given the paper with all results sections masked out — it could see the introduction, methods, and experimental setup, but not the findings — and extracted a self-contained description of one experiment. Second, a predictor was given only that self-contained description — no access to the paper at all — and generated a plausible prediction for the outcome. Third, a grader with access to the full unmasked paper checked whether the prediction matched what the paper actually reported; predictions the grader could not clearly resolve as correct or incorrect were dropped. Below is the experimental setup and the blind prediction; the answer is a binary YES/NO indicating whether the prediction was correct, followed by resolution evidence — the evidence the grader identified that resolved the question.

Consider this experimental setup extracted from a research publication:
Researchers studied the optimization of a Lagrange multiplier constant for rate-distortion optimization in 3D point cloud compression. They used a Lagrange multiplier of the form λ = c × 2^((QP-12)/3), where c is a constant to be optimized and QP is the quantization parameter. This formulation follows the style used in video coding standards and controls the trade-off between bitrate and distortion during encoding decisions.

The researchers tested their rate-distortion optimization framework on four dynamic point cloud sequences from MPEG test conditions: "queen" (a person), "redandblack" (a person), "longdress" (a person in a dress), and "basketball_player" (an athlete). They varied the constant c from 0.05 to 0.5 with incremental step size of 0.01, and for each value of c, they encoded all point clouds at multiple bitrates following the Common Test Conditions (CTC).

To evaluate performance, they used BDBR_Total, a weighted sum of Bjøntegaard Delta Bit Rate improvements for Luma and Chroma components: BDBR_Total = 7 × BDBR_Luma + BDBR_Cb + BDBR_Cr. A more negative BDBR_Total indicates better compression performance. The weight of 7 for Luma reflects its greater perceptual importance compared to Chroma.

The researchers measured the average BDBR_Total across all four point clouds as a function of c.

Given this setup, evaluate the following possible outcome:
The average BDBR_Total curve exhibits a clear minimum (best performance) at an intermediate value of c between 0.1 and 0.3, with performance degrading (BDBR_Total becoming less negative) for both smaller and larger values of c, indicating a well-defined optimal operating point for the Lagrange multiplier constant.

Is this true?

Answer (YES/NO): YES